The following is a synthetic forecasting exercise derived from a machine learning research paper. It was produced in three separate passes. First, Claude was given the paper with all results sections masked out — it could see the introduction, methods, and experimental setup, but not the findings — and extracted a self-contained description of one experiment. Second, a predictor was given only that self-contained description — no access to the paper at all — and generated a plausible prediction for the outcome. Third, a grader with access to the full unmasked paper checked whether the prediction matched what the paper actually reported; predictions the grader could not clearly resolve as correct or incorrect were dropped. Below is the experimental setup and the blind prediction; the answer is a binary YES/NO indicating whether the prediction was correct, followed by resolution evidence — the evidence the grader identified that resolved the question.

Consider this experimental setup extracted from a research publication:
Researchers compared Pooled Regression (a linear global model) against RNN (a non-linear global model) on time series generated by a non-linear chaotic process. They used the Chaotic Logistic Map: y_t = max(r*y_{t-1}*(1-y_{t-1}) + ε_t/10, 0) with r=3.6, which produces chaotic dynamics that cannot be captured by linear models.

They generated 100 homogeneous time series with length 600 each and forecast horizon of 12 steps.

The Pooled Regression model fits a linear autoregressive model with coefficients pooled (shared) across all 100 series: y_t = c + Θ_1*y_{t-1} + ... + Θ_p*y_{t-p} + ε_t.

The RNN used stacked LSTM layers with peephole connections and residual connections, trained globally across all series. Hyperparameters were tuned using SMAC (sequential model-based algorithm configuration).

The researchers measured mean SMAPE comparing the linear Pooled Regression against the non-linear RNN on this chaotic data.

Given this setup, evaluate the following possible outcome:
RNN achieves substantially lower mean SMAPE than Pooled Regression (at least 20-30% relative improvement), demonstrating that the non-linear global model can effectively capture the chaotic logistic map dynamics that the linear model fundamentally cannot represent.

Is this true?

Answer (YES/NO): NO